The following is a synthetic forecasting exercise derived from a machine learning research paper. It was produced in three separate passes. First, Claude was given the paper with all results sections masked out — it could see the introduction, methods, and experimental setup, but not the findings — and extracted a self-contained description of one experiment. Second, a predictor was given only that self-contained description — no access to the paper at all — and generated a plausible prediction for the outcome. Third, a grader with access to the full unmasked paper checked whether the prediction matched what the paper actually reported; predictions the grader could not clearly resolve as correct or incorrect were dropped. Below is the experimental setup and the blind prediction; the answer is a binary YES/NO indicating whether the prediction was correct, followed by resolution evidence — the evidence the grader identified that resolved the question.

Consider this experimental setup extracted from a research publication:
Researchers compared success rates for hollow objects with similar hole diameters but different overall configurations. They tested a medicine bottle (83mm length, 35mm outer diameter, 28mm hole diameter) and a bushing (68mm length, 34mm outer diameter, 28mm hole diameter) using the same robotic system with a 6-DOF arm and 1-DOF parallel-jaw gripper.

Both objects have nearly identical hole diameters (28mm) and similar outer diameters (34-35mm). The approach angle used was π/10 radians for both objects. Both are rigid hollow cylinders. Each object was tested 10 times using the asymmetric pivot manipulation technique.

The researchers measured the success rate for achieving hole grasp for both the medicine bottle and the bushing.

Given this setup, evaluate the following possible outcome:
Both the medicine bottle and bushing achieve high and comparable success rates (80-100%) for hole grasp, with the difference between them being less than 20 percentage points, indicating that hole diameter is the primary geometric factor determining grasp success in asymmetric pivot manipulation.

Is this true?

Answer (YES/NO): NO